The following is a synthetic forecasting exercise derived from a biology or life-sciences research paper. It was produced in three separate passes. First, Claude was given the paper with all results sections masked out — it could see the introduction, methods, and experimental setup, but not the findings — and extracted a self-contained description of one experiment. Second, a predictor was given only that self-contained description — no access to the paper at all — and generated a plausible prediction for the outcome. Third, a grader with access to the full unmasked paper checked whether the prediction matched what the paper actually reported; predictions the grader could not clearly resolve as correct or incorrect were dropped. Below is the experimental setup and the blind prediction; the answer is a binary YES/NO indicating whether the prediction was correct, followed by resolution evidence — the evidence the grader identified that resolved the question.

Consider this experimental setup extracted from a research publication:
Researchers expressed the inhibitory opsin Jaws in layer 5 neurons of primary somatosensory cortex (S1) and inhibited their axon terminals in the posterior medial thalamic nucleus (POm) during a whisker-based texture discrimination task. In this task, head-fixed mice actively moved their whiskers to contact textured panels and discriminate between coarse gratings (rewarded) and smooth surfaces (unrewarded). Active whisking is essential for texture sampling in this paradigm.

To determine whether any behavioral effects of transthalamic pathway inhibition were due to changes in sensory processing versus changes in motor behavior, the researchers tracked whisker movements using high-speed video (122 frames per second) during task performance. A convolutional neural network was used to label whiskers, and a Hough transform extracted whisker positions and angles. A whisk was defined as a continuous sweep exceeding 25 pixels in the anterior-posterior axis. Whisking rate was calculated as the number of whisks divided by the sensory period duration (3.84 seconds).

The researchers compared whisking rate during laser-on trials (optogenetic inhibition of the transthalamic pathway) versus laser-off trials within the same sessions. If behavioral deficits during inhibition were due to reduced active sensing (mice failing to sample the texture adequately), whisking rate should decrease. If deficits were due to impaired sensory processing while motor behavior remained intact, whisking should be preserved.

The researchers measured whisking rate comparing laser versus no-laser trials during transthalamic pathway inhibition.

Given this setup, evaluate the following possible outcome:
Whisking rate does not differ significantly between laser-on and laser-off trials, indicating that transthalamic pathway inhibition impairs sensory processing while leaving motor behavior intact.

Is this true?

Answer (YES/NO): YES